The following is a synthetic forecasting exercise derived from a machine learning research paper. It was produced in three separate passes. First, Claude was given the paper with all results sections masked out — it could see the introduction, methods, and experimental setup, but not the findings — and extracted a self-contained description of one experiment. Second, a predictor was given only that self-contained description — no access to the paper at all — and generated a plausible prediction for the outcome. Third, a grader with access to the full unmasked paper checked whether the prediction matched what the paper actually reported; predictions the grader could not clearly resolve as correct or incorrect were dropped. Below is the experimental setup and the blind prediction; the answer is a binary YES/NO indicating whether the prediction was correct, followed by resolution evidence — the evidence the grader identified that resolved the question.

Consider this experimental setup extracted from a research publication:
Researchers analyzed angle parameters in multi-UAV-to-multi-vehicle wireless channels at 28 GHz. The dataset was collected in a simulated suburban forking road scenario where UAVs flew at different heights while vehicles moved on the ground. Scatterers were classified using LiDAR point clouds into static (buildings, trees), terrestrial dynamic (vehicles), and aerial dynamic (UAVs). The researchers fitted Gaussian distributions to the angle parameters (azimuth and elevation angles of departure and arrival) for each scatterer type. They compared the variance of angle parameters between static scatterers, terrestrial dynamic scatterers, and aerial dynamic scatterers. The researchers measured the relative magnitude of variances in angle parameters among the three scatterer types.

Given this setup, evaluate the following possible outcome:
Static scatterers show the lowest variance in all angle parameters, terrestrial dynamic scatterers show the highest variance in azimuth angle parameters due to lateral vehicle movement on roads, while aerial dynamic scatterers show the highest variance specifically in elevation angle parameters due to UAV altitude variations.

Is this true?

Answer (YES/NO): NO